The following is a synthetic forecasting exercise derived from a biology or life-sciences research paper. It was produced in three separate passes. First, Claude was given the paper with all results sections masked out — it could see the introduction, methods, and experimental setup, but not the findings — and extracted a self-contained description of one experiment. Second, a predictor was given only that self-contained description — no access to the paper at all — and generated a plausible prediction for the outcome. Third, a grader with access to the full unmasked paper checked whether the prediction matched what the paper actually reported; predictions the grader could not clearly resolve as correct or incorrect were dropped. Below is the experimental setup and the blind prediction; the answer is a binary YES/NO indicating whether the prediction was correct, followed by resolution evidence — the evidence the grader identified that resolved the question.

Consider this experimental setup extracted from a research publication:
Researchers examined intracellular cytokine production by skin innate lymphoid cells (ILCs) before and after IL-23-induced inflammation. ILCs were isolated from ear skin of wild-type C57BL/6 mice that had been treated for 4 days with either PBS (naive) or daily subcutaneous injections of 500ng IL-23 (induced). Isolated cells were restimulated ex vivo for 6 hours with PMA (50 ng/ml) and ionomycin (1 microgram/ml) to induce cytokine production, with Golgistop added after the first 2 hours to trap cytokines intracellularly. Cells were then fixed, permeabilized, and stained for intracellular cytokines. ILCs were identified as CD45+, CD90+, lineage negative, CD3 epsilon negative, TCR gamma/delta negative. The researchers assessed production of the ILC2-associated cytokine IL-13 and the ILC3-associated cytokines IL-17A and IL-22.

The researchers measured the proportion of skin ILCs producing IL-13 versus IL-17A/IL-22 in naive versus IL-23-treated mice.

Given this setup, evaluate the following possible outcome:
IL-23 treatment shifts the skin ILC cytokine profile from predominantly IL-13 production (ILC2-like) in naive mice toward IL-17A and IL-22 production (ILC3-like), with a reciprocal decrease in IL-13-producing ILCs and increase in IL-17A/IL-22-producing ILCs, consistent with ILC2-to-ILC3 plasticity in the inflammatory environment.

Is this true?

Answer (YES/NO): NO